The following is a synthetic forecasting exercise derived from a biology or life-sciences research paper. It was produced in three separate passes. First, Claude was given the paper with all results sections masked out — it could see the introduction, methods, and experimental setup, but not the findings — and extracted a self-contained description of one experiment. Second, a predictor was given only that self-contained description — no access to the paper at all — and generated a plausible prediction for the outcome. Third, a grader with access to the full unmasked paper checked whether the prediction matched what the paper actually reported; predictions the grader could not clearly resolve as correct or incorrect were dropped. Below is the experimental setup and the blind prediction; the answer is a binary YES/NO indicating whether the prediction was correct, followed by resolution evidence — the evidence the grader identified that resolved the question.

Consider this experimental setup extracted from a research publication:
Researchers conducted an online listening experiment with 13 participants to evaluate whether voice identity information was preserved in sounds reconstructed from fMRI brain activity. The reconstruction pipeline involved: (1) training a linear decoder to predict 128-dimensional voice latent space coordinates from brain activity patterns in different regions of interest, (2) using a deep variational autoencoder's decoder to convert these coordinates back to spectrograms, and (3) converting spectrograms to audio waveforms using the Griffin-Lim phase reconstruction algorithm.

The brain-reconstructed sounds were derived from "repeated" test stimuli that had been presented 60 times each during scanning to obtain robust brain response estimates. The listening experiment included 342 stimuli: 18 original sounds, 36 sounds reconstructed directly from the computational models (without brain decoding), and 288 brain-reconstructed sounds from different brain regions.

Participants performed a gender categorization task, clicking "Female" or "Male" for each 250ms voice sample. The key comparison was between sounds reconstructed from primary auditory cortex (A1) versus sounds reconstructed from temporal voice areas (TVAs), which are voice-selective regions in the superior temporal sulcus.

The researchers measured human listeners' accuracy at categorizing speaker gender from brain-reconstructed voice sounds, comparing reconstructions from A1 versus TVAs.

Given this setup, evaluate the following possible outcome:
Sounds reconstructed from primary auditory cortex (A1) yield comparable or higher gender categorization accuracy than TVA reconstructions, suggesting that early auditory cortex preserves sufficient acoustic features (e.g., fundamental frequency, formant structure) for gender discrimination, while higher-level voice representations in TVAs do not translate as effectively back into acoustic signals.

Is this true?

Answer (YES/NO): NO